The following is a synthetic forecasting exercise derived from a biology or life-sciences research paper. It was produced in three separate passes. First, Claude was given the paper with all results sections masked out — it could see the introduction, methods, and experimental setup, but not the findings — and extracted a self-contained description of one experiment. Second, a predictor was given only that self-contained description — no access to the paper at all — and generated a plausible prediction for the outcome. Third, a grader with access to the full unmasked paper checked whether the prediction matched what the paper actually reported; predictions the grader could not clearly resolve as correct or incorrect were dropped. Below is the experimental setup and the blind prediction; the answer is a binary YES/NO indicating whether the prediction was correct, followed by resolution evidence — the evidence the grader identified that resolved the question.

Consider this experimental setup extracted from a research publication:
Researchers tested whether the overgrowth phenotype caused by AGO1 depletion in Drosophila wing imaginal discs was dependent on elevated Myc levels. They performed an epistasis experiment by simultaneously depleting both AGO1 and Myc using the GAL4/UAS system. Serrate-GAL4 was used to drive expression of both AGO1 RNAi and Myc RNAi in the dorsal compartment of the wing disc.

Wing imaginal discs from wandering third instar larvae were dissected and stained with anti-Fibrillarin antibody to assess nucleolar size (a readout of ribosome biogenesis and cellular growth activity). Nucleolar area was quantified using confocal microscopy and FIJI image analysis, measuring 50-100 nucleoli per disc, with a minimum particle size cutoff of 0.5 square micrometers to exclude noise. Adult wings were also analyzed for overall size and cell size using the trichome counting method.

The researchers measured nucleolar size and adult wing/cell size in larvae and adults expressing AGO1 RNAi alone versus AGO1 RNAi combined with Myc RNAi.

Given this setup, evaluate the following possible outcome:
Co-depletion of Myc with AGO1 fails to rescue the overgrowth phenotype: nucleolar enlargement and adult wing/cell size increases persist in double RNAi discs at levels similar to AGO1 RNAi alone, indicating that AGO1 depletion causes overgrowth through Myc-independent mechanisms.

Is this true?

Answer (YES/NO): NO